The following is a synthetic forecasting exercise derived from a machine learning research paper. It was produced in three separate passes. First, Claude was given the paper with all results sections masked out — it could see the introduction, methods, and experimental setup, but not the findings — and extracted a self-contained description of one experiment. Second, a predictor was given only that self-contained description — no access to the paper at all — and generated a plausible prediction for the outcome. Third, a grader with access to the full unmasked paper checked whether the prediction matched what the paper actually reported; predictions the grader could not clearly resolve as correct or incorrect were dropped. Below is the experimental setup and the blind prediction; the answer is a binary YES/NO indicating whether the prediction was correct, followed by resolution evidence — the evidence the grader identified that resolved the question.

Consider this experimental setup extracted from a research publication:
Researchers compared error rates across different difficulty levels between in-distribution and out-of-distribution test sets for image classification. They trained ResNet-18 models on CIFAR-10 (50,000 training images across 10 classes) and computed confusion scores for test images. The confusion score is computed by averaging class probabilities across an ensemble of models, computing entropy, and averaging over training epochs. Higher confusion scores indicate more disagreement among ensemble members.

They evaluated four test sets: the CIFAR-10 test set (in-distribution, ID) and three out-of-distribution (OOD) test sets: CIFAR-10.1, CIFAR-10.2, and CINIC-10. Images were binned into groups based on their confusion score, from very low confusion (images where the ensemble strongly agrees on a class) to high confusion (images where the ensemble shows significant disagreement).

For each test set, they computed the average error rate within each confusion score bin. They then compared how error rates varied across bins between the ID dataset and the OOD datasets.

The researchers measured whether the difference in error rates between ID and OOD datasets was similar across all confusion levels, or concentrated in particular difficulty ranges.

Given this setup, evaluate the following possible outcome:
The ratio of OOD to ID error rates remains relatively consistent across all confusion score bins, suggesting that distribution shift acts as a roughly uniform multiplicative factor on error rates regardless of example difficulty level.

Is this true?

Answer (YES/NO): NO